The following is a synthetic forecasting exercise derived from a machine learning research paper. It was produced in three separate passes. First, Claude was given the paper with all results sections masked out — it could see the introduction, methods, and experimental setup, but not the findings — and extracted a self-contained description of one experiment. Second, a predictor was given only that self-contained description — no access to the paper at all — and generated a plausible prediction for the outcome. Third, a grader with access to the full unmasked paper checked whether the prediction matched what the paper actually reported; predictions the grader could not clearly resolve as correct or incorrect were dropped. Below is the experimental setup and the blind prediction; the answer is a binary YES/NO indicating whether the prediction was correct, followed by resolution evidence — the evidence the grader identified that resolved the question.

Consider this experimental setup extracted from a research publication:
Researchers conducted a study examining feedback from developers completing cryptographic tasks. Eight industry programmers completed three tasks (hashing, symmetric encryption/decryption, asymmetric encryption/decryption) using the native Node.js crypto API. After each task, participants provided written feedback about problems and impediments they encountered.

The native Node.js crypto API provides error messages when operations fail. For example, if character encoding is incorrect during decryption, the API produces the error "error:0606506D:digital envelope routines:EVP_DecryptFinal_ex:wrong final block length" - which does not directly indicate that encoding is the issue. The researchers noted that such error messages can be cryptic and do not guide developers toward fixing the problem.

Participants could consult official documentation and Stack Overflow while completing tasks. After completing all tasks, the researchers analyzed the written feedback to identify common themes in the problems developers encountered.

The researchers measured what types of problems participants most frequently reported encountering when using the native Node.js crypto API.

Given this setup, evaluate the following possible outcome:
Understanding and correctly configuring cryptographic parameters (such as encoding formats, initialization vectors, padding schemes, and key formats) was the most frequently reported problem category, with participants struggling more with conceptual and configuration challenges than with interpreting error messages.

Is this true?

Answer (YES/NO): NO